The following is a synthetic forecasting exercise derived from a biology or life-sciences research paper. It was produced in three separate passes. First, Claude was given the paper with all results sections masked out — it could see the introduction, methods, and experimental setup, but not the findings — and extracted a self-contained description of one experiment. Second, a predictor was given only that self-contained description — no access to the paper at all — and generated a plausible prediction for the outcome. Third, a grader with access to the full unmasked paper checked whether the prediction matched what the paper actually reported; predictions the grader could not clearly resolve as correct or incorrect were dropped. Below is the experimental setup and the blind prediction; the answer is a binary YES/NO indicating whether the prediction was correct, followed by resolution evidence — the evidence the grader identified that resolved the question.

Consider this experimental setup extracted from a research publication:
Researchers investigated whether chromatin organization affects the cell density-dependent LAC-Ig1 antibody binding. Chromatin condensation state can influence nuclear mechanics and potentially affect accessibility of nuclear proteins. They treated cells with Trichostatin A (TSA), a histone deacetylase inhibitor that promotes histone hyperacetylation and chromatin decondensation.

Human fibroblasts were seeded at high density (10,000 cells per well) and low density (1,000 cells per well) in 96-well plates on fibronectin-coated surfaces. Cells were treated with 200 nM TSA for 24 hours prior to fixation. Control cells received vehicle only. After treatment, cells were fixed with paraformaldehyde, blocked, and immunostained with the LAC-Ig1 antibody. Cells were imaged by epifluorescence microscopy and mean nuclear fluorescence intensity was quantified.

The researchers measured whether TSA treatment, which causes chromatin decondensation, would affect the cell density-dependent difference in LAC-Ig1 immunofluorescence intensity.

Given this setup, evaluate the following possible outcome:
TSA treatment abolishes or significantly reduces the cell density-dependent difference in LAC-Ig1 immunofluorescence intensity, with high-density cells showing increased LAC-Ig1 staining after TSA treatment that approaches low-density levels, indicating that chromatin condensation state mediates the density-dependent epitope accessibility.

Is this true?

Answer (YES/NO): NO